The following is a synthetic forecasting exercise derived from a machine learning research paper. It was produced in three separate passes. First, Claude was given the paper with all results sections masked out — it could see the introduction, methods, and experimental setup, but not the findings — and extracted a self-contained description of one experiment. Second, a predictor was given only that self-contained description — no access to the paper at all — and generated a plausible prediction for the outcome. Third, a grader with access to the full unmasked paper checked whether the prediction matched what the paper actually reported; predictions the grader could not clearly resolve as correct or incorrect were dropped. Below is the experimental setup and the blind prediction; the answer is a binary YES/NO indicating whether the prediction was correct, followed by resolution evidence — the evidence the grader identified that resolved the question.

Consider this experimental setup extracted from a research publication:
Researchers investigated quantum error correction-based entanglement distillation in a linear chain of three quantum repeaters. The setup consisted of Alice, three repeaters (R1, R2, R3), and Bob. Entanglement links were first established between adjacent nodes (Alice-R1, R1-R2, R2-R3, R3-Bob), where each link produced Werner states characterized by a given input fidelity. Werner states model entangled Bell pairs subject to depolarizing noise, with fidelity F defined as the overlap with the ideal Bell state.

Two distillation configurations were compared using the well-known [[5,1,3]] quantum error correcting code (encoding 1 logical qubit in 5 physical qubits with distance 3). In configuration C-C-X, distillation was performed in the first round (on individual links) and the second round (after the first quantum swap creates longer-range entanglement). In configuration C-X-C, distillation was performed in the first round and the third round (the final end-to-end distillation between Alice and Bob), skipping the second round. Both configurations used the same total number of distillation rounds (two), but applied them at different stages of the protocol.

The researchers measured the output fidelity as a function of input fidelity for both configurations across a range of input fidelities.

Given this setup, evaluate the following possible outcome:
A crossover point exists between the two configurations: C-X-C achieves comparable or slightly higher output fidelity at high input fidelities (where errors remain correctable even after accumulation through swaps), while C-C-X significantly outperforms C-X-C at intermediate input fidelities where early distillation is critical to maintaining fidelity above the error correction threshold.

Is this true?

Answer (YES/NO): NO